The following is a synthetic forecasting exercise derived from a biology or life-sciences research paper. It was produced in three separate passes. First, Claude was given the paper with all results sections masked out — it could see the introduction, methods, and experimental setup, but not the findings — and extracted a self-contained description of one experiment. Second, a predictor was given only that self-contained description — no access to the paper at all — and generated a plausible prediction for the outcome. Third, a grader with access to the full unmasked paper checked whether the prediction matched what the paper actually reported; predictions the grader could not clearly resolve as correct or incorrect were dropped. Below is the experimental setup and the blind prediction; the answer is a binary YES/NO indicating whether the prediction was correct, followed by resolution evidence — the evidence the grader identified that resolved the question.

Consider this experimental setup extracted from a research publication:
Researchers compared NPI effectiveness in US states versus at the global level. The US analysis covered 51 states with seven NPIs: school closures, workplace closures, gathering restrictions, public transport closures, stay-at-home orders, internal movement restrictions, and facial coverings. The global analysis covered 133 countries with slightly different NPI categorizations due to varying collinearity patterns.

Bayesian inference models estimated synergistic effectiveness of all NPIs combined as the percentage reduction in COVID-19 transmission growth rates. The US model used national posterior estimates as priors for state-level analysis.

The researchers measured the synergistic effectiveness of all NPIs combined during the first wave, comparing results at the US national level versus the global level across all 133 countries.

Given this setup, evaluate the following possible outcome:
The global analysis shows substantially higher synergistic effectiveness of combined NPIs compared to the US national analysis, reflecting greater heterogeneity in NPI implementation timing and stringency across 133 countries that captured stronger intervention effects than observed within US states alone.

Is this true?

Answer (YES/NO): YES